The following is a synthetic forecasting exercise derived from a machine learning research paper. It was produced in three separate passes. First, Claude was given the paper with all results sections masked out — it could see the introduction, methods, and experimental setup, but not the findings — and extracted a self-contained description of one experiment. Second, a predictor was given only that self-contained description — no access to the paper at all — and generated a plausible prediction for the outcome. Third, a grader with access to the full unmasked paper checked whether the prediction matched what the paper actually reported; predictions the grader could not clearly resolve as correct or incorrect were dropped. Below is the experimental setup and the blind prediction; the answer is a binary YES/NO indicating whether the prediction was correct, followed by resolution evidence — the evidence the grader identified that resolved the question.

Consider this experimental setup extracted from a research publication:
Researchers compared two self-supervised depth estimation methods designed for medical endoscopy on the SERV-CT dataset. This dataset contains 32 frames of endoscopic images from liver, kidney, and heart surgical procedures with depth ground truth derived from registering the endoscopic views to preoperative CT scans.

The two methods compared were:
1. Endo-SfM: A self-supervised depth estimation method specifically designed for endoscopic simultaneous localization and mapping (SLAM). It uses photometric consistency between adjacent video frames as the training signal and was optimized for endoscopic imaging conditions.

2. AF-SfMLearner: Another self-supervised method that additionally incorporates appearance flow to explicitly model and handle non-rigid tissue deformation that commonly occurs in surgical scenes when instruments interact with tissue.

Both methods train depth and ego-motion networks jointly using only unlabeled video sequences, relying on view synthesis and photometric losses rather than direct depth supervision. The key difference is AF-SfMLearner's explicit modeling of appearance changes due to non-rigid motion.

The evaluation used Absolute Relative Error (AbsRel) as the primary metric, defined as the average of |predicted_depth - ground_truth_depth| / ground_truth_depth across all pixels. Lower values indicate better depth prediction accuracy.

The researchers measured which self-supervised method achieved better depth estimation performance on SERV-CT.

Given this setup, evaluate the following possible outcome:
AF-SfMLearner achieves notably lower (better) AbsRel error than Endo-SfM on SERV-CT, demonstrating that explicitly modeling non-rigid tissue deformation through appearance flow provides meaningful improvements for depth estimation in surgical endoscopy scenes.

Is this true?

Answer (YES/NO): YES